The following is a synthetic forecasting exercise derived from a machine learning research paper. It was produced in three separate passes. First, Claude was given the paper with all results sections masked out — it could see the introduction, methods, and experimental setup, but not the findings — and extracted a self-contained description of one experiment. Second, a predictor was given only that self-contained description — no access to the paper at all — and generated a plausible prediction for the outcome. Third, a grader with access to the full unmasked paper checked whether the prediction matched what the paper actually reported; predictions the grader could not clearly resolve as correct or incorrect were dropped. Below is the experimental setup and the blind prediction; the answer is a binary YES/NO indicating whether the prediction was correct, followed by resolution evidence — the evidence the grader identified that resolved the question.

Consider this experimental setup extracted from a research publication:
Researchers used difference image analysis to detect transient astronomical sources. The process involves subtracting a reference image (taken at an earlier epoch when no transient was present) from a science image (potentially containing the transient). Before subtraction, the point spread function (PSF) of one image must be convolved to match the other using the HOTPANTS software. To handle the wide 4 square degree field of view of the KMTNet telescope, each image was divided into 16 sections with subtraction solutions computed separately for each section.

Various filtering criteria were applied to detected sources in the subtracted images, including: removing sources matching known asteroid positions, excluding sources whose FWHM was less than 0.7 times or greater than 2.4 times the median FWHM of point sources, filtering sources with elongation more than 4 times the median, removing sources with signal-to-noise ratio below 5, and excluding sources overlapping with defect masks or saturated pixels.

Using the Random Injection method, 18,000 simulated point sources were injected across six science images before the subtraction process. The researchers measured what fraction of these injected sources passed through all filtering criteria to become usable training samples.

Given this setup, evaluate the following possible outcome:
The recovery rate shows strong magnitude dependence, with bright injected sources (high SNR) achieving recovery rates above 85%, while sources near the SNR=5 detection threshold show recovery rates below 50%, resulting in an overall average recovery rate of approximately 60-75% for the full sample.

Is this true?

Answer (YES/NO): NO